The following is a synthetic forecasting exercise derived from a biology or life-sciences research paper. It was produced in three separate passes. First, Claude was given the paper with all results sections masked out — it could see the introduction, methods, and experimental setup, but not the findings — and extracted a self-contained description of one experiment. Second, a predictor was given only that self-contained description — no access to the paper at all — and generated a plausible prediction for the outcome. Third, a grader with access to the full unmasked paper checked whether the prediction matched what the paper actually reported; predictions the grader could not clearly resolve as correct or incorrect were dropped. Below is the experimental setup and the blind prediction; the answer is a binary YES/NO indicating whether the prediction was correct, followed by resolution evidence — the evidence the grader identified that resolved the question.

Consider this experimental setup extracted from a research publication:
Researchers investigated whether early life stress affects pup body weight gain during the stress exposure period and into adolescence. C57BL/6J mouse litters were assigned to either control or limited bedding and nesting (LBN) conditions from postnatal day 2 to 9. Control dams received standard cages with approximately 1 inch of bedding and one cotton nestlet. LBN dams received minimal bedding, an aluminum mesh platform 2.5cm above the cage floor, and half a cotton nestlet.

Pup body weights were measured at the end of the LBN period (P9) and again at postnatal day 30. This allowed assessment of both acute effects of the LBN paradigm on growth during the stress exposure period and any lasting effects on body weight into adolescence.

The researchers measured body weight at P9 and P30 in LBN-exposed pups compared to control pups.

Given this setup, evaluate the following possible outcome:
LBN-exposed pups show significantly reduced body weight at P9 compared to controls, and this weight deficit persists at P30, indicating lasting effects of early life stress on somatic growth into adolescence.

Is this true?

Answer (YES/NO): YES